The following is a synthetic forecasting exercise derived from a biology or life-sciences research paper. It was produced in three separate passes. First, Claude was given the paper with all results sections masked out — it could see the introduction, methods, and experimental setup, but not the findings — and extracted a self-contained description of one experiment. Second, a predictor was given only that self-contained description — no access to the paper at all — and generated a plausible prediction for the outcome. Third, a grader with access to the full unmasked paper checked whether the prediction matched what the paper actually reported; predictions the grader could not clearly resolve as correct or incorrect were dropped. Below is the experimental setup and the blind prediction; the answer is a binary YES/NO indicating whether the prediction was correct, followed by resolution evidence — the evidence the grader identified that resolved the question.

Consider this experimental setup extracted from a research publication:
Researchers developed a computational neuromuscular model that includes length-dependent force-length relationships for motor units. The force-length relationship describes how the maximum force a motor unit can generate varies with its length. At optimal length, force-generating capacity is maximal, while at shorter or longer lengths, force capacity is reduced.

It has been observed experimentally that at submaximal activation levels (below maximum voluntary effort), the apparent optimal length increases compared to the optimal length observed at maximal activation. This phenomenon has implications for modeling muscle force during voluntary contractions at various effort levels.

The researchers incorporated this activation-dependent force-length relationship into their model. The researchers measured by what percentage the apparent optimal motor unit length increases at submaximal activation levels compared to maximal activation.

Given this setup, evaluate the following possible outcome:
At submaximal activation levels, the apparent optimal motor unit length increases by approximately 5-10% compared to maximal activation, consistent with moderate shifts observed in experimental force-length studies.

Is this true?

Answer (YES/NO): NO